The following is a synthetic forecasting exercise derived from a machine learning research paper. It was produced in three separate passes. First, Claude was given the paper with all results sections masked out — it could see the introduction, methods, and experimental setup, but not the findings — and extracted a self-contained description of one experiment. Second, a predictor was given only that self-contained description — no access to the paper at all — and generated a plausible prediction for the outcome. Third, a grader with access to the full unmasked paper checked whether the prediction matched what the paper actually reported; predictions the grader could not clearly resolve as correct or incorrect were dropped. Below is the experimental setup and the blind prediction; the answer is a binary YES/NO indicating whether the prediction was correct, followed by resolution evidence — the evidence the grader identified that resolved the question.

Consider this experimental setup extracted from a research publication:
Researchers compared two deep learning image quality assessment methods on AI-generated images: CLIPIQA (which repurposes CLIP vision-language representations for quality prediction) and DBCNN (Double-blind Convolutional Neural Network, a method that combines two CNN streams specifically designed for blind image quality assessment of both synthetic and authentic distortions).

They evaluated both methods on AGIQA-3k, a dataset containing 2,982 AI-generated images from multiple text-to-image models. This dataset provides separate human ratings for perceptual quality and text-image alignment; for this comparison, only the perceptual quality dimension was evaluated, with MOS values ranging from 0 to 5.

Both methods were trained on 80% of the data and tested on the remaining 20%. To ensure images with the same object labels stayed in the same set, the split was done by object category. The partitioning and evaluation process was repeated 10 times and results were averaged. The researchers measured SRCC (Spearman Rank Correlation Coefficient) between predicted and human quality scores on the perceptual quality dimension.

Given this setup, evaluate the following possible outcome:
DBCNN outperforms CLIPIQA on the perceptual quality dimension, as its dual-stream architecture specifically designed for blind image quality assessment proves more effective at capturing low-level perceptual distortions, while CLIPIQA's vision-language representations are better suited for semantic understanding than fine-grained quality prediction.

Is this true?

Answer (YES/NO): NO